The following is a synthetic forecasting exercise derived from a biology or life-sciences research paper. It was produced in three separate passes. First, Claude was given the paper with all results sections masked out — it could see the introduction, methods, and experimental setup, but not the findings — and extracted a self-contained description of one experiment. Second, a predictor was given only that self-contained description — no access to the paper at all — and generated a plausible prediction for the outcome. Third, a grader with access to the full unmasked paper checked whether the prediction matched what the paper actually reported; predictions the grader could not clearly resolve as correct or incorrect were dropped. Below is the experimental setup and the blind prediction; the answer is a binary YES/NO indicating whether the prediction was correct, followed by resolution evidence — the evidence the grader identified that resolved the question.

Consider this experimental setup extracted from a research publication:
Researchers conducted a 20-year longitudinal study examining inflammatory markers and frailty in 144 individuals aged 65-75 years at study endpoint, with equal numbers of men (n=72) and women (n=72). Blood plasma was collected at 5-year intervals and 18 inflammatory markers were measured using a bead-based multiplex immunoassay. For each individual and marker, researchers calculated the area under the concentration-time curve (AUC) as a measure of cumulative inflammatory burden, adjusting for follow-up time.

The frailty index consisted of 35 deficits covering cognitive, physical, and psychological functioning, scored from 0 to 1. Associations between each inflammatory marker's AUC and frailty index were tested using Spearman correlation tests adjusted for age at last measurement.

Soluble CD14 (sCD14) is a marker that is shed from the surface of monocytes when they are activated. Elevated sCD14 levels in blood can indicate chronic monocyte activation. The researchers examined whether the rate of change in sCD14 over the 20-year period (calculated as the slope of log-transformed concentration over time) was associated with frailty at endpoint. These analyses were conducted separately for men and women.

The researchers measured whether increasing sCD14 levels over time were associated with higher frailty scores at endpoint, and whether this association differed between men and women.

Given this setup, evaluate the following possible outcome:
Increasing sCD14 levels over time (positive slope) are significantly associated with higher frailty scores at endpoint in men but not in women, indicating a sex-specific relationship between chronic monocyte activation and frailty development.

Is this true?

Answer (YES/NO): NO